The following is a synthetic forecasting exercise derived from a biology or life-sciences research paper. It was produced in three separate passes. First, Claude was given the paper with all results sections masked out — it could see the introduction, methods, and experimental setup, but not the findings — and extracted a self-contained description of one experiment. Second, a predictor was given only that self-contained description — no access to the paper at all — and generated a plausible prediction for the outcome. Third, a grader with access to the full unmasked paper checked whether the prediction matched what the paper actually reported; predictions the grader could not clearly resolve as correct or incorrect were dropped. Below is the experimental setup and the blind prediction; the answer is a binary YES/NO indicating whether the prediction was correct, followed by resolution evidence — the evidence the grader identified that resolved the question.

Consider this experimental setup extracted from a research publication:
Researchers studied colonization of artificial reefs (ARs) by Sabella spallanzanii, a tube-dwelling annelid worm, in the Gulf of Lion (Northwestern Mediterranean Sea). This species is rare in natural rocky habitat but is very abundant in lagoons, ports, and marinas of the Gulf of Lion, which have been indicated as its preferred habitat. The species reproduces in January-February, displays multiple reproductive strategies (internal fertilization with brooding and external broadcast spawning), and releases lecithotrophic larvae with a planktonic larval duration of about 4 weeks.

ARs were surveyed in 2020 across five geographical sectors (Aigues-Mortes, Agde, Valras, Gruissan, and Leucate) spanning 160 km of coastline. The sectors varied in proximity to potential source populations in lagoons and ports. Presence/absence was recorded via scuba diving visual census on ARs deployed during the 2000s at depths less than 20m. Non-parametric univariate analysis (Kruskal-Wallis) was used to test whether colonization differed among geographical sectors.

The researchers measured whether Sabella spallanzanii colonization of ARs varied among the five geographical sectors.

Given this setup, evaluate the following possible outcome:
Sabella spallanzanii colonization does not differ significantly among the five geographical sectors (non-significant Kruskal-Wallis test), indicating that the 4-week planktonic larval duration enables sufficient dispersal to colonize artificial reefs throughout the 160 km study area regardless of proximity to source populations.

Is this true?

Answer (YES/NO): YES